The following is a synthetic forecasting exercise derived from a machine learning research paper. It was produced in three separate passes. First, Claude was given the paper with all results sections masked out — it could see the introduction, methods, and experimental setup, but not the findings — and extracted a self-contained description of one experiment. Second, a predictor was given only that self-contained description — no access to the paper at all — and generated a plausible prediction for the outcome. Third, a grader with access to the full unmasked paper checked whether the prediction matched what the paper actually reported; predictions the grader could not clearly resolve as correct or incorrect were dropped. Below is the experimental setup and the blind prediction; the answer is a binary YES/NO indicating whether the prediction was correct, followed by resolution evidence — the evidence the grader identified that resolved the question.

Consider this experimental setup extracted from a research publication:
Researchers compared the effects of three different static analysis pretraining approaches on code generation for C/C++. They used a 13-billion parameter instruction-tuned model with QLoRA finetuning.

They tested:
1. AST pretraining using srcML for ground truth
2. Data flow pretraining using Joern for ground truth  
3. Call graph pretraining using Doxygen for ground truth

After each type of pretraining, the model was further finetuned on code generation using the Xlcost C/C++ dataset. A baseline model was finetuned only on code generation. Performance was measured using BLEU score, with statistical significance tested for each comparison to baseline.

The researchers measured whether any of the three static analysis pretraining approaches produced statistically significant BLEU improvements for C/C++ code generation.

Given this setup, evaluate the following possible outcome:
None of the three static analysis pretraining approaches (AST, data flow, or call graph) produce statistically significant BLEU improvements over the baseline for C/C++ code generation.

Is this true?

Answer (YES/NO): YES